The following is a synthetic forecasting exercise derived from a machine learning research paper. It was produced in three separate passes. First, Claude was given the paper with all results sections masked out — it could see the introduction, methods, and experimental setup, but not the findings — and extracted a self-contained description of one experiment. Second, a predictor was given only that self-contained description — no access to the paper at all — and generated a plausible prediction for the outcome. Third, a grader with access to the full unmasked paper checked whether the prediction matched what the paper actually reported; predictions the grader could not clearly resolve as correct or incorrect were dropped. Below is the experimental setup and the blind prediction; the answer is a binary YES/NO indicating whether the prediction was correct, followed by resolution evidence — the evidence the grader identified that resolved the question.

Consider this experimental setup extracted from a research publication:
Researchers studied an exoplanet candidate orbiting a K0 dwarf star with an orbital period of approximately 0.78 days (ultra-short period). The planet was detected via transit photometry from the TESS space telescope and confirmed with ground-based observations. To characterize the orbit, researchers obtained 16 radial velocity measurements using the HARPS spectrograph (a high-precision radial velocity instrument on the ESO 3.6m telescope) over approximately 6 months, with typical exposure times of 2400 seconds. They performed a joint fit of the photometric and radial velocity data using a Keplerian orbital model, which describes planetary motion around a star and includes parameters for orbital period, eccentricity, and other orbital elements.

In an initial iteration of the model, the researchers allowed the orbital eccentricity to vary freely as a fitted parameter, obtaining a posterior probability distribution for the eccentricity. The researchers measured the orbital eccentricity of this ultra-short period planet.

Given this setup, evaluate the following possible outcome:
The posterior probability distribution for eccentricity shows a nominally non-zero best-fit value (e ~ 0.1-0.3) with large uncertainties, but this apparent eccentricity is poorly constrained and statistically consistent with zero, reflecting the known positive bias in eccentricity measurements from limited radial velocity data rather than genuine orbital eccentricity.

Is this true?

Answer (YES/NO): NO